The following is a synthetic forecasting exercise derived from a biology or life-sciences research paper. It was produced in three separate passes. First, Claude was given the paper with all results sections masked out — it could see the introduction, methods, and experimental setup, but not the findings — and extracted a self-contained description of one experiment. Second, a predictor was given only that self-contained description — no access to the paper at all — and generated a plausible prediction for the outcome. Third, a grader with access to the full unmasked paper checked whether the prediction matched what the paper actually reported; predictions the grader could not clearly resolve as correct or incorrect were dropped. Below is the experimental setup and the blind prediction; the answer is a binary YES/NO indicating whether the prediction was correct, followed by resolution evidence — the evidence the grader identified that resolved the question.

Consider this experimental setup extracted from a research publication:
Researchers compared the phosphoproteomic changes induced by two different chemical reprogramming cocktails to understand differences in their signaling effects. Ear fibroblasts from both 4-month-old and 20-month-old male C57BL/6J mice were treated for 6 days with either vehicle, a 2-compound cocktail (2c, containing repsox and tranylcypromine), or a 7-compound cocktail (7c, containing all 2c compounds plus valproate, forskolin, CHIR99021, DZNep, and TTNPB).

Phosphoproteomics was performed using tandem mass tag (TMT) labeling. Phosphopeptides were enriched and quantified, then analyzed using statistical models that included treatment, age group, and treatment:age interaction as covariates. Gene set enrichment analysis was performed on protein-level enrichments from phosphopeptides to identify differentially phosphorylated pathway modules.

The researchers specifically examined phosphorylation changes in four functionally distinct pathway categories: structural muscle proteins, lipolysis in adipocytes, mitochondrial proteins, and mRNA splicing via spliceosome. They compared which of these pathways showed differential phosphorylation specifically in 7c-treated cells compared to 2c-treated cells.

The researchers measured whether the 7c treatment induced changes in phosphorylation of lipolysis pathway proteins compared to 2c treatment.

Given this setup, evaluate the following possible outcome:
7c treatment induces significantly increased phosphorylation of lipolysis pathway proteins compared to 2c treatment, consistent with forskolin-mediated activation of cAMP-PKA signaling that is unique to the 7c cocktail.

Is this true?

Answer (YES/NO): NO